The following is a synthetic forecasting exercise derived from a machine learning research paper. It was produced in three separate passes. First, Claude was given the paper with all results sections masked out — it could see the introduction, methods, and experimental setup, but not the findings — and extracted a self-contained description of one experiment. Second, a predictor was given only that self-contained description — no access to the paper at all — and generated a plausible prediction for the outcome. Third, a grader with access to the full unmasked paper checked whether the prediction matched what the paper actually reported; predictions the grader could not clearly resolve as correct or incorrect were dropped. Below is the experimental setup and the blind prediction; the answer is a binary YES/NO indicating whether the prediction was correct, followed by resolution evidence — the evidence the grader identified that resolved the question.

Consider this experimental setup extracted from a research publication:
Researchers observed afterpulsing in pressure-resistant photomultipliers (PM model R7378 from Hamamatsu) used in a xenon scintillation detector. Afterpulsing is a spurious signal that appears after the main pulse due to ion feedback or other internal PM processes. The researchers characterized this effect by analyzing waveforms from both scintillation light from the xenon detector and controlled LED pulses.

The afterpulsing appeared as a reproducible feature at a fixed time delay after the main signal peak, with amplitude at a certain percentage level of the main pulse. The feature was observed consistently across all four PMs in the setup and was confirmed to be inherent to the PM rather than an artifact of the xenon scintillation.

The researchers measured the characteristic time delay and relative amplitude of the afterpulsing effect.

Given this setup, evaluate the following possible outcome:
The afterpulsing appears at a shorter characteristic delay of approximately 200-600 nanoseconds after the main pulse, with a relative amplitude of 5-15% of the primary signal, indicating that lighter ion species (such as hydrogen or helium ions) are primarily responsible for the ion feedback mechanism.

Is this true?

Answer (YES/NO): NO